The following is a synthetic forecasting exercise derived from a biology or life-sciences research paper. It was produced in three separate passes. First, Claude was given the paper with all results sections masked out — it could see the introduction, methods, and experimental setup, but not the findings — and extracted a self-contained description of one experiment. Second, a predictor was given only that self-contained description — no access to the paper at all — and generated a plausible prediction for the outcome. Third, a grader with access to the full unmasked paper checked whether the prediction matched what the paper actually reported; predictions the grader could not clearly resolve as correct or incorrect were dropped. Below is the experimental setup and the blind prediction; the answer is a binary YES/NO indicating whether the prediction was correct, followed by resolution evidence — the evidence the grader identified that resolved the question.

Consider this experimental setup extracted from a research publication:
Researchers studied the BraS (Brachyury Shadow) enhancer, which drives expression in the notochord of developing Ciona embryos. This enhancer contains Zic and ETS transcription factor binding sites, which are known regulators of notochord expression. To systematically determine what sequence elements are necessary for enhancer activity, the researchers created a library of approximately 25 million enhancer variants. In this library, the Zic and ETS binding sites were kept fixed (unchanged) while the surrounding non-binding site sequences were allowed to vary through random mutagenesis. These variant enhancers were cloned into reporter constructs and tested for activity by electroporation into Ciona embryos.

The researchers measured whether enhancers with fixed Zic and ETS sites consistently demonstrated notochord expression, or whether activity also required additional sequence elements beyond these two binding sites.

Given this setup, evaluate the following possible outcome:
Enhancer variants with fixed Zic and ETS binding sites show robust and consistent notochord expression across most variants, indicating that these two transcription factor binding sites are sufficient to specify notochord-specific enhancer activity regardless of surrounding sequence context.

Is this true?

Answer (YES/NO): NO